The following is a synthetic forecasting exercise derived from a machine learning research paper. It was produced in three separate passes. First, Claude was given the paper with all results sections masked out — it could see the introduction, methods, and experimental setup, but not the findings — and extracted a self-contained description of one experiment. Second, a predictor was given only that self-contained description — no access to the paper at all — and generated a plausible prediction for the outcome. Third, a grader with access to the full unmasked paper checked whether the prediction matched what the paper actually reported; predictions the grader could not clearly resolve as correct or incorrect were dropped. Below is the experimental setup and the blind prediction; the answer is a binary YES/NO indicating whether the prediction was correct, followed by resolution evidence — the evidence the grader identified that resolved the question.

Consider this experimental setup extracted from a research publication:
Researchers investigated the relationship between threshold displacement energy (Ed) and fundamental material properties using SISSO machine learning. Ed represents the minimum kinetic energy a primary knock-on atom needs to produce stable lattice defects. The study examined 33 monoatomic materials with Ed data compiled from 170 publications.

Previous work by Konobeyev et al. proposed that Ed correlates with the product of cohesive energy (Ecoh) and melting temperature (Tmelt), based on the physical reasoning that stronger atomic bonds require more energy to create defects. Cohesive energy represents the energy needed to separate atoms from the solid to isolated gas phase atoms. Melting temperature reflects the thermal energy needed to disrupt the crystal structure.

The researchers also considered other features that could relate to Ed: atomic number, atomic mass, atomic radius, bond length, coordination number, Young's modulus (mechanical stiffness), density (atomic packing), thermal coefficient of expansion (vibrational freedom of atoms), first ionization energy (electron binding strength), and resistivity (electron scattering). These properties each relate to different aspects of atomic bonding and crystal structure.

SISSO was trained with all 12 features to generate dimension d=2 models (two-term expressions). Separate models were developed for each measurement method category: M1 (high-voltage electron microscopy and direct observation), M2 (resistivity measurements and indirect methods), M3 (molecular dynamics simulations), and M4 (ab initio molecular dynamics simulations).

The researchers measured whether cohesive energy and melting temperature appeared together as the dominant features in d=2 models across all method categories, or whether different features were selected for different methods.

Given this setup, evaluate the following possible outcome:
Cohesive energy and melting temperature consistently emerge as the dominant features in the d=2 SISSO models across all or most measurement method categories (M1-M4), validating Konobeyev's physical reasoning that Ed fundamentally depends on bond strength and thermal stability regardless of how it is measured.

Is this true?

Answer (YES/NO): NO